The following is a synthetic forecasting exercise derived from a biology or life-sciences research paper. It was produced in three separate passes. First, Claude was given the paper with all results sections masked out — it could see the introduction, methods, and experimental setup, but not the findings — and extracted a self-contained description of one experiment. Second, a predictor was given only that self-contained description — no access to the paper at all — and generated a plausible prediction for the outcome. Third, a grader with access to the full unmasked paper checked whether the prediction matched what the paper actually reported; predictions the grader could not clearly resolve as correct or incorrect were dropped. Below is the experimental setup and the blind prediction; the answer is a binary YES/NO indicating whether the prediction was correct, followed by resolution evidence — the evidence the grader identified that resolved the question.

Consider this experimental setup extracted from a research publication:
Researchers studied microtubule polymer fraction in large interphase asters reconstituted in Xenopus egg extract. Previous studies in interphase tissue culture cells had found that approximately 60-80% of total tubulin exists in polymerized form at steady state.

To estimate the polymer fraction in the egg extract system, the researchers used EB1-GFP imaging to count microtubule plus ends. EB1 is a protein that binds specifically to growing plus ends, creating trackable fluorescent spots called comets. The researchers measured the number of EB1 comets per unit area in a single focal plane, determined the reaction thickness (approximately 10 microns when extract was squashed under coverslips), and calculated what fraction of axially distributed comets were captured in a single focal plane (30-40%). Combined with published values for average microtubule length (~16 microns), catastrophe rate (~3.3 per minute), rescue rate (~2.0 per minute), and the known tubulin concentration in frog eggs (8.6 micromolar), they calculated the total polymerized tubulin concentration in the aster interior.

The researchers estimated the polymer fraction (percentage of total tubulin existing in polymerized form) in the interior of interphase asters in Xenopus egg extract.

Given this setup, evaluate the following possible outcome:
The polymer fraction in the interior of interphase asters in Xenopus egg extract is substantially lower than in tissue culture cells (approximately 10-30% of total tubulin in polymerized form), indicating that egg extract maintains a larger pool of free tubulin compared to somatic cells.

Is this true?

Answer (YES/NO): YES